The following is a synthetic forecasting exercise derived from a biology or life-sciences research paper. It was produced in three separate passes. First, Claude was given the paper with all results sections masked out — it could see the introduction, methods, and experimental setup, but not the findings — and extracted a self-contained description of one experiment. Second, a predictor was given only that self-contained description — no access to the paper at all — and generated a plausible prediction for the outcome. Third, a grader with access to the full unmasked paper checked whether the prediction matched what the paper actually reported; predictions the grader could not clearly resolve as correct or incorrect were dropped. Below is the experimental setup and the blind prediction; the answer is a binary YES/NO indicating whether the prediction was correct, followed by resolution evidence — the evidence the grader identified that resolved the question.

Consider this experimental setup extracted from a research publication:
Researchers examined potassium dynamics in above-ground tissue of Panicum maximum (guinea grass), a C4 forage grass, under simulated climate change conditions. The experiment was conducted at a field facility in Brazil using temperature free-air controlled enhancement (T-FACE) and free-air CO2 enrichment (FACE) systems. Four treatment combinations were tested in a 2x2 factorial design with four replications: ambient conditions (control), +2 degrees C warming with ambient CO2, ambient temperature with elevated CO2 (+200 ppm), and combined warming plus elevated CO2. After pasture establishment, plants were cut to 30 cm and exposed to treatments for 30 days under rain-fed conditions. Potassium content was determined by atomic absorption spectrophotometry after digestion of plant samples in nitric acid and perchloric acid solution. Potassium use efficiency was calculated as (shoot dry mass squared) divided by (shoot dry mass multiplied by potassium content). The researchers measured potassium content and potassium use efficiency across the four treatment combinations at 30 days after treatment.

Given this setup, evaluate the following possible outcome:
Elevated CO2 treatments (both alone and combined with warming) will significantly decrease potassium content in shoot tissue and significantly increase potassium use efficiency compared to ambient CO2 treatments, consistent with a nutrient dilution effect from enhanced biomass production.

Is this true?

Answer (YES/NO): NO